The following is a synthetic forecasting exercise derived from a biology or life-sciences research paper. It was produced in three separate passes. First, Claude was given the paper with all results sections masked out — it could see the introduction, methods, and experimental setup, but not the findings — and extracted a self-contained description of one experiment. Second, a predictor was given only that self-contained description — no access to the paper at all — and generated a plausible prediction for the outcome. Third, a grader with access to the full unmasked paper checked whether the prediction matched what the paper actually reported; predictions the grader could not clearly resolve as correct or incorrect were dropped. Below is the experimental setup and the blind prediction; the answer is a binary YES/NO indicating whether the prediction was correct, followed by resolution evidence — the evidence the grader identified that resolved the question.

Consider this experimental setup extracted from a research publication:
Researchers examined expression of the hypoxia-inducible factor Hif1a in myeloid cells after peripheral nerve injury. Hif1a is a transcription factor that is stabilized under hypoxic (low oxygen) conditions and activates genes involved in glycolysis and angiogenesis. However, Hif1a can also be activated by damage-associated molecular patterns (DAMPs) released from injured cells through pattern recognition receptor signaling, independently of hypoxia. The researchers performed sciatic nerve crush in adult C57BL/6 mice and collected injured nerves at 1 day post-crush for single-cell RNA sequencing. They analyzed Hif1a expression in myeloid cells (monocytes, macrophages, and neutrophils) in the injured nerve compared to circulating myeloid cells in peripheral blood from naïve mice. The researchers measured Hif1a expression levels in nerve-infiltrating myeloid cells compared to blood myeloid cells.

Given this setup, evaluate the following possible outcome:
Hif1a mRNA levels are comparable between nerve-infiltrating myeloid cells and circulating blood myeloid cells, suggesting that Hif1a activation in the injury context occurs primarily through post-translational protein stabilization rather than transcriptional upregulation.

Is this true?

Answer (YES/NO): NO